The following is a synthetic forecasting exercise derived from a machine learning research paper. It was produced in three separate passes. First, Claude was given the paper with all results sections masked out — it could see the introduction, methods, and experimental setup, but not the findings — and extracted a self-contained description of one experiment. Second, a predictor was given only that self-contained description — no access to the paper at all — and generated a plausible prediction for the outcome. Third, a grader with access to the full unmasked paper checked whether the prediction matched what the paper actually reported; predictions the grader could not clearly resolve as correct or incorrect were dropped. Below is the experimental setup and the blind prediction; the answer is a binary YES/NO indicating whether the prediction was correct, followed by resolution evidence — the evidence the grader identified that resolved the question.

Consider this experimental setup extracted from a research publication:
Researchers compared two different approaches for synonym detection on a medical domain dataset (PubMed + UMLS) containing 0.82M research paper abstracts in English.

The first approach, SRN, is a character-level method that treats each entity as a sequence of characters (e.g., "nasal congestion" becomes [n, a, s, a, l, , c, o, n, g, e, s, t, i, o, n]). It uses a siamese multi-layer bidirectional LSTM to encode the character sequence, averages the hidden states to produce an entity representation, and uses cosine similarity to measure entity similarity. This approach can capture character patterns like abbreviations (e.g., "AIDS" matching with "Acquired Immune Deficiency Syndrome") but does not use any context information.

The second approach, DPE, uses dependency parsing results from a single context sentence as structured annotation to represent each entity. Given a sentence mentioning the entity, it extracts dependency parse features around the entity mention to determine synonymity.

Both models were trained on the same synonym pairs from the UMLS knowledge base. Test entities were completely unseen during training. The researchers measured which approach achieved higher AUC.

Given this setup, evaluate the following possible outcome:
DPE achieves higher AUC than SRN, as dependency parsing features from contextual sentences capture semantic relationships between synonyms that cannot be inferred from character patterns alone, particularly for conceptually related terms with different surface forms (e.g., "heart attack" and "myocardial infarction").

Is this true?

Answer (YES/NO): NO